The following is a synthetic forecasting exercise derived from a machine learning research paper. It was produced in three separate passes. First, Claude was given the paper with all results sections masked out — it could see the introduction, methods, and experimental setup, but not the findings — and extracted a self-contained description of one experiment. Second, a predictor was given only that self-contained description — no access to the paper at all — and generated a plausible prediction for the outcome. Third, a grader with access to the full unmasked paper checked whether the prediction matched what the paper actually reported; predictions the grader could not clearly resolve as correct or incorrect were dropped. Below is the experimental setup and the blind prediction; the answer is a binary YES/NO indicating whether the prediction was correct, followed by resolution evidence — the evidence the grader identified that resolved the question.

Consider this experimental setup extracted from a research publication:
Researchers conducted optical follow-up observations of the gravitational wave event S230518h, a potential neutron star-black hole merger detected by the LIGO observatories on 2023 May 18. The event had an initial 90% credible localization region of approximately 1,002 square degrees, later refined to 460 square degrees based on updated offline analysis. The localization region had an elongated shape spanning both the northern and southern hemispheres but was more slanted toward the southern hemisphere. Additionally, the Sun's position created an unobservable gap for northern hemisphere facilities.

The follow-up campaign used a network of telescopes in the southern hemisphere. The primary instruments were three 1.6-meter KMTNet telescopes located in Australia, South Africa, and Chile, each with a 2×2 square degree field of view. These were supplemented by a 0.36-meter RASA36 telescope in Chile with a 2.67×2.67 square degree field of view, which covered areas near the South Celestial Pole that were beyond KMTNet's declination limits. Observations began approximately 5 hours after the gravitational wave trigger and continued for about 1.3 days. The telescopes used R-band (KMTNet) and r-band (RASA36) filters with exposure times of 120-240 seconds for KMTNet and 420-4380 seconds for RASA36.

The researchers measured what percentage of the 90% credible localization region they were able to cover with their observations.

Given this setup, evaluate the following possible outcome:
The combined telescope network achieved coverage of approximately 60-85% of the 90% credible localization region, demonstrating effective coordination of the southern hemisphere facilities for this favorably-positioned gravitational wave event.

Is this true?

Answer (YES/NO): YES